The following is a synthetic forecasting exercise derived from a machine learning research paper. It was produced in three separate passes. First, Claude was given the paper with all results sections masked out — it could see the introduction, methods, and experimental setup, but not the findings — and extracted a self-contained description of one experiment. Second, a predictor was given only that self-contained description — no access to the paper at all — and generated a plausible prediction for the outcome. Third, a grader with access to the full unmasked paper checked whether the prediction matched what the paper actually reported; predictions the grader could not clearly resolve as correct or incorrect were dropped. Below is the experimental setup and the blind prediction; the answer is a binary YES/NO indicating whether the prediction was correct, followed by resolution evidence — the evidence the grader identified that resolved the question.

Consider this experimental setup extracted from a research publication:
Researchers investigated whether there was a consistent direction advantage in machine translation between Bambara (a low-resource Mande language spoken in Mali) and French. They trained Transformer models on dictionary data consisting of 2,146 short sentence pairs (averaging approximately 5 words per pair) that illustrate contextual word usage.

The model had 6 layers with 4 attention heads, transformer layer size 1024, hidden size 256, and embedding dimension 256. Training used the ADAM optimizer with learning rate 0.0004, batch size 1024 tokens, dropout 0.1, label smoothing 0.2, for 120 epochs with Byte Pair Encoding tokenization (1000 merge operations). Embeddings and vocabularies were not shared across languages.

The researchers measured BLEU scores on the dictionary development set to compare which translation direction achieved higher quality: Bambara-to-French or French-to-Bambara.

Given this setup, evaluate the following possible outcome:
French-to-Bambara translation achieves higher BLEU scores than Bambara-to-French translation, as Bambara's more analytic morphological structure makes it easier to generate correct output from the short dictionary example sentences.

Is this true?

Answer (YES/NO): YES